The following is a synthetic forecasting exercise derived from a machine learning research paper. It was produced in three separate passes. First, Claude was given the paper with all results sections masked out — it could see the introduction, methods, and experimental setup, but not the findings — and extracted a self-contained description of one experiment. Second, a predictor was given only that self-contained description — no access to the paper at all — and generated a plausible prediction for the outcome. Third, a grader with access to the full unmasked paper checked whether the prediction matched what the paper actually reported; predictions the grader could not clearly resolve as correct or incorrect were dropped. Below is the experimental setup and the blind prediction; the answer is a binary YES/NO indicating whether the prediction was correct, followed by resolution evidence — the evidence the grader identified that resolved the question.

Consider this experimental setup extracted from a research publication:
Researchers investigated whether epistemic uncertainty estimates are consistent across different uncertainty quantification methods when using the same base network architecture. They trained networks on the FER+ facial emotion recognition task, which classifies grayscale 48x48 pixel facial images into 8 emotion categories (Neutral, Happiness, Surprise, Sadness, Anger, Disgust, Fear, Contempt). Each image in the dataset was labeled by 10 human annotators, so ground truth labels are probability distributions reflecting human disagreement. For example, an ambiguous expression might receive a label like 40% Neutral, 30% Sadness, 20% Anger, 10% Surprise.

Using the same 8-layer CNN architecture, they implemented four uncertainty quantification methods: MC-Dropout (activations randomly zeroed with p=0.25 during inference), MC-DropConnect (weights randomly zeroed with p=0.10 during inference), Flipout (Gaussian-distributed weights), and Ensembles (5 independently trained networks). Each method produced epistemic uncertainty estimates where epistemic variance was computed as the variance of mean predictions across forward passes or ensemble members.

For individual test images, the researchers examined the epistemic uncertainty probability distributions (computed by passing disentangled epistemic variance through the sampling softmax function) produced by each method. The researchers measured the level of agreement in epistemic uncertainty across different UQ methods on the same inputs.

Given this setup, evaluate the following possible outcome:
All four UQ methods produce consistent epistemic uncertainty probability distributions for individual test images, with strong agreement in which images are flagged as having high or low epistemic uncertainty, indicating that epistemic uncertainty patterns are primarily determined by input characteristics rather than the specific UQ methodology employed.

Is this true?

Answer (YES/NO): NO